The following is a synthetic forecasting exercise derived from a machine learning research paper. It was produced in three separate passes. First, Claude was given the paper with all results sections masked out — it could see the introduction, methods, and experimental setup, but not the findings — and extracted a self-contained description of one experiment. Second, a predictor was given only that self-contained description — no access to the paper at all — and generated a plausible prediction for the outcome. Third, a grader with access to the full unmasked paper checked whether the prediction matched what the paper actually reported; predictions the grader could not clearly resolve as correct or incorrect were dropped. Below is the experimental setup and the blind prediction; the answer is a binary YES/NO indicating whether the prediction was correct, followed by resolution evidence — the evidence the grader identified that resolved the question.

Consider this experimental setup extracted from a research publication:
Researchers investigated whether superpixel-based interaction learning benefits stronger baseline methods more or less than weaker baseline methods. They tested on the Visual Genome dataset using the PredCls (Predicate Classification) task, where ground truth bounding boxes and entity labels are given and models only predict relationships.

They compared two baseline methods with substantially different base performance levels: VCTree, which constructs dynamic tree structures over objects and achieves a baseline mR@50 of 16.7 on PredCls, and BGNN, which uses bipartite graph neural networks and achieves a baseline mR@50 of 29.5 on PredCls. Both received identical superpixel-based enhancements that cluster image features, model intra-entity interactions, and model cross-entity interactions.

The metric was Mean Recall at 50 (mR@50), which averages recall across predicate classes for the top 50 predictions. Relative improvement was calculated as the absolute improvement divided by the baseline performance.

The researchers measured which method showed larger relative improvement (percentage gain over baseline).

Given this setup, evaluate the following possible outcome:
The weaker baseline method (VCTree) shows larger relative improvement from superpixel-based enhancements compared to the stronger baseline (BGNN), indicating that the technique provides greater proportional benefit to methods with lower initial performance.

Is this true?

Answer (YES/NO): NO